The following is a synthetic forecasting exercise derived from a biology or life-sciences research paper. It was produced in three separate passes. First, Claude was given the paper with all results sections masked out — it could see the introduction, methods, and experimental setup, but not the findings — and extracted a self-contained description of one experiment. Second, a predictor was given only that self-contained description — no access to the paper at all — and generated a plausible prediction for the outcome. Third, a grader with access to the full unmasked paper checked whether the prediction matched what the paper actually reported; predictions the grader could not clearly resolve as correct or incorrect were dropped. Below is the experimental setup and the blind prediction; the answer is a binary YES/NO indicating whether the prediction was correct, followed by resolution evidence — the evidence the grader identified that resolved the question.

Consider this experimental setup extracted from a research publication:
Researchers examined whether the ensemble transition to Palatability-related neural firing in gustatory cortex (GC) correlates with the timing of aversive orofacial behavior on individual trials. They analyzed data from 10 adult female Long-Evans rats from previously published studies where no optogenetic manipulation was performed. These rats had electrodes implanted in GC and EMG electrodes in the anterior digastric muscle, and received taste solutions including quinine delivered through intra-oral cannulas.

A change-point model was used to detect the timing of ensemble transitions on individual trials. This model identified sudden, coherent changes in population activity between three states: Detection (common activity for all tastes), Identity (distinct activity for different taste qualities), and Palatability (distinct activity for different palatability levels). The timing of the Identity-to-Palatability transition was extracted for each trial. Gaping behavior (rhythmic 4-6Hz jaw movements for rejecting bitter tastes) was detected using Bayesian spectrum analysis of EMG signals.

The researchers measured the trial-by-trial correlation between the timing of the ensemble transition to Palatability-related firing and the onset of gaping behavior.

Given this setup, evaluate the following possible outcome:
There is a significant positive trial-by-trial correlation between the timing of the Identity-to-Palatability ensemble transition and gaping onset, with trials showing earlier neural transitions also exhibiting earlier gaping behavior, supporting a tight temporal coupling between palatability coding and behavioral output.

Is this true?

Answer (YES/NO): YES